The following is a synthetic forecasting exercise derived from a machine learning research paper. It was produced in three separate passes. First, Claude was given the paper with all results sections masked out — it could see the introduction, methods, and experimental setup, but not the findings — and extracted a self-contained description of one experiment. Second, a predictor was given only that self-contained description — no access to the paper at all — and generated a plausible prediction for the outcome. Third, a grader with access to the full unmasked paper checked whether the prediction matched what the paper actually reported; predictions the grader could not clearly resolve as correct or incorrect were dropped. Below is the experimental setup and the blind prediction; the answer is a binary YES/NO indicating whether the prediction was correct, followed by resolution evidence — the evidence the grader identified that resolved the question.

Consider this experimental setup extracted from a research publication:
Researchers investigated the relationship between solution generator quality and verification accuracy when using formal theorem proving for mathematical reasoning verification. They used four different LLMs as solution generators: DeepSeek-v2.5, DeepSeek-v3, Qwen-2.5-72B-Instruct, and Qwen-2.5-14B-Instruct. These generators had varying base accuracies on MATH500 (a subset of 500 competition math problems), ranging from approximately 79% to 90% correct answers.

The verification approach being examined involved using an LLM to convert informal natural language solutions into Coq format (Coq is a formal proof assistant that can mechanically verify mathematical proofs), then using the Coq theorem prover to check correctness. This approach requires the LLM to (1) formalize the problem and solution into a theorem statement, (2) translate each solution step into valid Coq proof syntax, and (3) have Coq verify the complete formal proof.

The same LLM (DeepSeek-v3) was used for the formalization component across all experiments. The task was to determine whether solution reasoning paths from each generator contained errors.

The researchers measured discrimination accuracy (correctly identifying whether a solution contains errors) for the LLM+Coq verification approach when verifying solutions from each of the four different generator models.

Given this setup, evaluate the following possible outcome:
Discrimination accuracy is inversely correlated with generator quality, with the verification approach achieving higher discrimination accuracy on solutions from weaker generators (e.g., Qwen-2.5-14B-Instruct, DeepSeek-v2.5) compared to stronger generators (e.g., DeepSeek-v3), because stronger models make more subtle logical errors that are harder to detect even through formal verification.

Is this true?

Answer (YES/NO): NO